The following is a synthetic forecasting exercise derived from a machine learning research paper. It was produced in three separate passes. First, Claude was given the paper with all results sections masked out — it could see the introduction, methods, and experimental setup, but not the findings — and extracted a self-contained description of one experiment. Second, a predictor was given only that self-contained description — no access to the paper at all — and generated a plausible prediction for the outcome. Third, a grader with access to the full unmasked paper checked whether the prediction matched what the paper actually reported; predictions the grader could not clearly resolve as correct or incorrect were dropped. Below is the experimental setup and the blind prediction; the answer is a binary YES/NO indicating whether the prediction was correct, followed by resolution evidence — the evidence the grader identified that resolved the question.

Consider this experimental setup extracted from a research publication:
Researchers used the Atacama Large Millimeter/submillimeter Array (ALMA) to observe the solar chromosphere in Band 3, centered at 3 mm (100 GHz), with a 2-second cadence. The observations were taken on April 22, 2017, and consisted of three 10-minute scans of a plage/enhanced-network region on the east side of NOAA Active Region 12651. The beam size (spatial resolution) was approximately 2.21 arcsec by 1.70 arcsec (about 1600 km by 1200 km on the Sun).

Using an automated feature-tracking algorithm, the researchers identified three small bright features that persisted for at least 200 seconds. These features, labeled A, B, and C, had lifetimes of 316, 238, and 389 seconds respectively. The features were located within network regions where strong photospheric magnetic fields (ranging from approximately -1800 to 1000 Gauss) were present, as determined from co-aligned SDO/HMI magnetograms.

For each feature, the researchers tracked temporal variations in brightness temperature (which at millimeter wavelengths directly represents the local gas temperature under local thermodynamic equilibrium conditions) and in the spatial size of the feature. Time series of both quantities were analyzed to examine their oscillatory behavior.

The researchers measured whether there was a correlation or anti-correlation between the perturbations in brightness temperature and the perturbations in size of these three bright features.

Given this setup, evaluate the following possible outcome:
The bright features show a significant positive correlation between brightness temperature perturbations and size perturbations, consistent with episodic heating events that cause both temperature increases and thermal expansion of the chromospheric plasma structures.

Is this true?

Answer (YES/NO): NO